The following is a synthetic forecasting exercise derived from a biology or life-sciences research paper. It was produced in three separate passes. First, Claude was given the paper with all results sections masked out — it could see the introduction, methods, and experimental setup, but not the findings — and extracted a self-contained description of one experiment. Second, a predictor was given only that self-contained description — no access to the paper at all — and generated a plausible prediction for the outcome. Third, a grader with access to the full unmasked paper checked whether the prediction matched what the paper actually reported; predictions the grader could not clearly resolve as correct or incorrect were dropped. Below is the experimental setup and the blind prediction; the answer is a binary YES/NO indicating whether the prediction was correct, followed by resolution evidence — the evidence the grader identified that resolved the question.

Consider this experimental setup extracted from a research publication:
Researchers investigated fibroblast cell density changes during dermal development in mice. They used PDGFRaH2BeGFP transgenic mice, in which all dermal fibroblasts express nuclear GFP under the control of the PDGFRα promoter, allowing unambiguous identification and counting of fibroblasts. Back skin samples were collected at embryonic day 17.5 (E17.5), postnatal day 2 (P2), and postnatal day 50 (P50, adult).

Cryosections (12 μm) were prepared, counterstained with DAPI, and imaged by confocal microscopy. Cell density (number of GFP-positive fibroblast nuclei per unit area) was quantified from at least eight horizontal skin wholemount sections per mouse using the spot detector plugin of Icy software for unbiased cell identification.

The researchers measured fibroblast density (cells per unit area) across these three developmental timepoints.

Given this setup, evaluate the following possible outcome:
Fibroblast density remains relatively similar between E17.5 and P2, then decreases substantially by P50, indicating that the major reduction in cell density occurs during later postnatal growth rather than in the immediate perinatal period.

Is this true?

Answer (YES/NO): YES